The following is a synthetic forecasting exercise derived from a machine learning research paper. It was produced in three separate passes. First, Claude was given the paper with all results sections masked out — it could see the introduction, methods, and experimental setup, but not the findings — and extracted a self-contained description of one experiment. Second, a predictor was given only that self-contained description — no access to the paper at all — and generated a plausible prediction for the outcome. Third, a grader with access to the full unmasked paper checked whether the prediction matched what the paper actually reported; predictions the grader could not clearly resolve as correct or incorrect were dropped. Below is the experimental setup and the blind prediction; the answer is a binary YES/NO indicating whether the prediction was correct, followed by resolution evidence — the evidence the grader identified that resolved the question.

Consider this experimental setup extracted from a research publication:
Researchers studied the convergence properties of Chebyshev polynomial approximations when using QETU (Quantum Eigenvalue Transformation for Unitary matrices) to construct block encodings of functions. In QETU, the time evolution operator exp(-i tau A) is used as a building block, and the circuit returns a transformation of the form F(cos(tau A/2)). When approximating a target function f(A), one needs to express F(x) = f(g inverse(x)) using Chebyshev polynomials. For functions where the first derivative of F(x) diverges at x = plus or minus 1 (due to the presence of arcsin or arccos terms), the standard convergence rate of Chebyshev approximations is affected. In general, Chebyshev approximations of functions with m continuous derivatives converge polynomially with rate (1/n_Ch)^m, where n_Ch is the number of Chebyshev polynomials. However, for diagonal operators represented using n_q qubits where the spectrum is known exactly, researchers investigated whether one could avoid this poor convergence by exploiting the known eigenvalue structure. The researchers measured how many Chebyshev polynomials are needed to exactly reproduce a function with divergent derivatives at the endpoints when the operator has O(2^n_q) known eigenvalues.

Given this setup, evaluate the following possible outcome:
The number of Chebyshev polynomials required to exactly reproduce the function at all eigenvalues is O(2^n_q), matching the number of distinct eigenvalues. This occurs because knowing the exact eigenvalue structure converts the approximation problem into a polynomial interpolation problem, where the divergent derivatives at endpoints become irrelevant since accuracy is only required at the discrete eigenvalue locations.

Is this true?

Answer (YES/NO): YES